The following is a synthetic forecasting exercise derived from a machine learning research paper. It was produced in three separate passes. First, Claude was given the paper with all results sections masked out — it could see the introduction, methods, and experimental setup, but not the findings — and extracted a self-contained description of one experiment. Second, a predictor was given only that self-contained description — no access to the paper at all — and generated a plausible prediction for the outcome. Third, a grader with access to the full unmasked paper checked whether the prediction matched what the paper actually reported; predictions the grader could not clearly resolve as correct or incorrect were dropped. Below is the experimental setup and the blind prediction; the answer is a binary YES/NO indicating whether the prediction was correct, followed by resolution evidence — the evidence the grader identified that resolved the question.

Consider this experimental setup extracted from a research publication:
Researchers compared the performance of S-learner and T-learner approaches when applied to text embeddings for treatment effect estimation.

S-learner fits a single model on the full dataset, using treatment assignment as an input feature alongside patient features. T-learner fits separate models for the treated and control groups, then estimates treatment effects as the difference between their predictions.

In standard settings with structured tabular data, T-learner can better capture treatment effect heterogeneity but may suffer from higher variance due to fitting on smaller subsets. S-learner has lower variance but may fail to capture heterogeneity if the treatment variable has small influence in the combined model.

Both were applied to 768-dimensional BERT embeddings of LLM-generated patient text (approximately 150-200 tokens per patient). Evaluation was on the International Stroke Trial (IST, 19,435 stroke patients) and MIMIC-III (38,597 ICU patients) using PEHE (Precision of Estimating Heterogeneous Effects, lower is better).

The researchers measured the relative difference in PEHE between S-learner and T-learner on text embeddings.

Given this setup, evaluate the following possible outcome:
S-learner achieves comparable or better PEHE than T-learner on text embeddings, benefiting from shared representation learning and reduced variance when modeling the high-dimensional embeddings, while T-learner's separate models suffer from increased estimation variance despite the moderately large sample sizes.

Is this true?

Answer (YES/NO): NO